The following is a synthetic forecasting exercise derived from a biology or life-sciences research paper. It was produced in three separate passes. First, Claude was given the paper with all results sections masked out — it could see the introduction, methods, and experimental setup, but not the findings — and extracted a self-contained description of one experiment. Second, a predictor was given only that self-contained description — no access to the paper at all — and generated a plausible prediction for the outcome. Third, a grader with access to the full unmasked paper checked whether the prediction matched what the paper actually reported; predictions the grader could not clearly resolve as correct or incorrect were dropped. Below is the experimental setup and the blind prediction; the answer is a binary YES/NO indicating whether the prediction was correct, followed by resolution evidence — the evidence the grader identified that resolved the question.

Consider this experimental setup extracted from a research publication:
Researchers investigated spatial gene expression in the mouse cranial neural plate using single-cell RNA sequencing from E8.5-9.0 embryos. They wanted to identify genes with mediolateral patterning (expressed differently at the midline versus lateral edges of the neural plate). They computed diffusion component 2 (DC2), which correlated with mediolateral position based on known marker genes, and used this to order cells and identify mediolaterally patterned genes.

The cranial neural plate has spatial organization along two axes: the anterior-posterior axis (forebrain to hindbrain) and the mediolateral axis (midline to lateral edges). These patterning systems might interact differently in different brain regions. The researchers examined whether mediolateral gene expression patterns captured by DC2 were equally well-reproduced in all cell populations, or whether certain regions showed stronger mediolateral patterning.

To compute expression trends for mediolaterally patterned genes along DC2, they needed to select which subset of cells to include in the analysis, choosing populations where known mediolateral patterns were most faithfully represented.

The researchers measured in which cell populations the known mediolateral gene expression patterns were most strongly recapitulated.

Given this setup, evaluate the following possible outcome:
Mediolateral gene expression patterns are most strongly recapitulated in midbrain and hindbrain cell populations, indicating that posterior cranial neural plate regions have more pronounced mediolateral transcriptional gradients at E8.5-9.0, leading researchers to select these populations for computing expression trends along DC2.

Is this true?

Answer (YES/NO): NO